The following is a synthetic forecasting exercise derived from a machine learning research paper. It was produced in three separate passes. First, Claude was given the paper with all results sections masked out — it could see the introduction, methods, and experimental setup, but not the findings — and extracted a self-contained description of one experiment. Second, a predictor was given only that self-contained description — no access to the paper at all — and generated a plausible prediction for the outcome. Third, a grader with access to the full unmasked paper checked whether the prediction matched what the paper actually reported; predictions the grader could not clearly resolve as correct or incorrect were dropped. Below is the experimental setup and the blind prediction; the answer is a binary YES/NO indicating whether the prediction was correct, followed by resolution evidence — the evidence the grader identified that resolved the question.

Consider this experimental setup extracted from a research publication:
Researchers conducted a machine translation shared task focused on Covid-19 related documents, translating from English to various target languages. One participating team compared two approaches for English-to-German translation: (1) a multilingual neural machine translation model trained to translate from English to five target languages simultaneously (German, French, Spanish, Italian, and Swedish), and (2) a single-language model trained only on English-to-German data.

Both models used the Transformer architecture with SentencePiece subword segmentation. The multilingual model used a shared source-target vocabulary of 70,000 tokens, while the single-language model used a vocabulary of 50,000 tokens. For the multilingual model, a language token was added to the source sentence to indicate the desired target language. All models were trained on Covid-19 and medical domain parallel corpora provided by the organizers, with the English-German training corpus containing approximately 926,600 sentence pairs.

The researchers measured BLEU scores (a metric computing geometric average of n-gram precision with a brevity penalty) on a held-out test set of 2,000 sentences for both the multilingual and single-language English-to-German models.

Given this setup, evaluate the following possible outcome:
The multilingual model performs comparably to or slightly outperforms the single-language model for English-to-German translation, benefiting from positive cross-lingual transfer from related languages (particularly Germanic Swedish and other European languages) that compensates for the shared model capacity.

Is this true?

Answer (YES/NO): NO